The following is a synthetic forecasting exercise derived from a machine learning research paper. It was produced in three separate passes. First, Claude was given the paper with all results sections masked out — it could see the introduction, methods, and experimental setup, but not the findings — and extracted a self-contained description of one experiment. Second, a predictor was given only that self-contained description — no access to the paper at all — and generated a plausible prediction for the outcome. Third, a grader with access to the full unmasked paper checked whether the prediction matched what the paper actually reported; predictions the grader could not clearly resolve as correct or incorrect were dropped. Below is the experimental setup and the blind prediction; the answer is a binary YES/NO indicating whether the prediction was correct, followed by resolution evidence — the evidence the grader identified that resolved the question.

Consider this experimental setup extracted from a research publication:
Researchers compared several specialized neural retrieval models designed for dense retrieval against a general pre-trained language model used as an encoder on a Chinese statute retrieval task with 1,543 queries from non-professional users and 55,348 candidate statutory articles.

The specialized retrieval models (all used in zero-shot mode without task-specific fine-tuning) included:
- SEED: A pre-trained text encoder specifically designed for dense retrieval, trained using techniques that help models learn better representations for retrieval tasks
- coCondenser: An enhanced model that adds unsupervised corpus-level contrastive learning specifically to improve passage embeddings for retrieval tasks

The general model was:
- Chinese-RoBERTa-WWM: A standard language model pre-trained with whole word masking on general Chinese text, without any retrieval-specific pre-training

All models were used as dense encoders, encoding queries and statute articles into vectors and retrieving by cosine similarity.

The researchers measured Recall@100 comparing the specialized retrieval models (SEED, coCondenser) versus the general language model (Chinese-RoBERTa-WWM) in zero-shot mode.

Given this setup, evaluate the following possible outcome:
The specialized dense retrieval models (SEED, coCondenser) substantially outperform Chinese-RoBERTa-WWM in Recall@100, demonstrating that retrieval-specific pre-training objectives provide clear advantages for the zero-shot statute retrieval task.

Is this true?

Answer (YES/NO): NO